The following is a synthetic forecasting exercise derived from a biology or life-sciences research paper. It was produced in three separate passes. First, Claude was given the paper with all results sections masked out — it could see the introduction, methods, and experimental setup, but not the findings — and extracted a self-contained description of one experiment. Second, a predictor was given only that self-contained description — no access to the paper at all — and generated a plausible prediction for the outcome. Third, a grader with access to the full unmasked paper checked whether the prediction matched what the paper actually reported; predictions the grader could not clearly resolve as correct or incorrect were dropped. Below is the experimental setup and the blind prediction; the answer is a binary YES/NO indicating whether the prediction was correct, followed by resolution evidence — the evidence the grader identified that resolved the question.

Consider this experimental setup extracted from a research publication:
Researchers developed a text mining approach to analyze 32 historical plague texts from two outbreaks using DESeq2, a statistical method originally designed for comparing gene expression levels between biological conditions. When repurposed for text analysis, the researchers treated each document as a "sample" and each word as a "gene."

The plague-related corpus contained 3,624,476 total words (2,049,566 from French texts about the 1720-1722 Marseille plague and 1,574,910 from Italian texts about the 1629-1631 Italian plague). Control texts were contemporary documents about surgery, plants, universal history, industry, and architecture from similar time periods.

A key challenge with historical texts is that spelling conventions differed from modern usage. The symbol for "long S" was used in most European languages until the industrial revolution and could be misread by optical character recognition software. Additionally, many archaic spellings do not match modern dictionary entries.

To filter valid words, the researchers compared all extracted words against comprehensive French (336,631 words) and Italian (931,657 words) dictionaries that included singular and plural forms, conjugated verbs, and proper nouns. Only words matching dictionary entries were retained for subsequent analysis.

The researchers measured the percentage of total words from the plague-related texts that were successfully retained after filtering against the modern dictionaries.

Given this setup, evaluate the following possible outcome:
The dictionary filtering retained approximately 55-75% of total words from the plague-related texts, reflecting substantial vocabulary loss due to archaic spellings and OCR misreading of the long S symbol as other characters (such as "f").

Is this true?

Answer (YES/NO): YES